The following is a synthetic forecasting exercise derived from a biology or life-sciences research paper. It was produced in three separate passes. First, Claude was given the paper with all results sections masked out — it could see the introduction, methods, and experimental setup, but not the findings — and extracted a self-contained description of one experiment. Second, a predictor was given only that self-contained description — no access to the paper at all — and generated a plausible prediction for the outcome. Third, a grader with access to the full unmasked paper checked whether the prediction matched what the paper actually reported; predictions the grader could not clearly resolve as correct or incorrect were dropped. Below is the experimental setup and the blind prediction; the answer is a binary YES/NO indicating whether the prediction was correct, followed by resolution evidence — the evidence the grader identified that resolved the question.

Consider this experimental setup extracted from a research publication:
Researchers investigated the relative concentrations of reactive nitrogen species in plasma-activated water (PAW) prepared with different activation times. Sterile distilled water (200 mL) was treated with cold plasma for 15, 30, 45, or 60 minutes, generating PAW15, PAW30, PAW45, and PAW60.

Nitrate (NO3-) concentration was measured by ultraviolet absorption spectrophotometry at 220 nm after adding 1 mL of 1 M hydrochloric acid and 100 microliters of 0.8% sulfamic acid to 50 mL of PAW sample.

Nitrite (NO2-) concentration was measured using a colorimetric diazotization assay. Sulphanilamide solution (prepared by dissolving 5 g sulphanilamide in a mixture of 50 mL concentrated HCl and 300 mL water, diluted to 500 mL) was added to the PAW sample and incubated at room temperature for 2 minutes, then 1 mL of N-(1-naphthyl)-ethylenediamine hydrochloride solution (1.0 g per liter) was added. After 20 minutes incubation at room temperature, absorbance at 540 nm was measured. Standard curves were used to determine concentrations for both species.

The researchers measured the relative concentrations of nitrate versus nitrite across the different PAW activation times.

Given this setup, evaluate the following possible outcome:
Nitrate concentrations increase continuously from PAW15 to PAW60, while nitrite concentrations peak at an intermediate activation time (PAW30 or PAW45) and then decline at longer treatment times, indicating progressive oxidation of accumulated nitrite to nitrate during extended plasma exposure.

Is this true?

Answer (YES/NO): NO